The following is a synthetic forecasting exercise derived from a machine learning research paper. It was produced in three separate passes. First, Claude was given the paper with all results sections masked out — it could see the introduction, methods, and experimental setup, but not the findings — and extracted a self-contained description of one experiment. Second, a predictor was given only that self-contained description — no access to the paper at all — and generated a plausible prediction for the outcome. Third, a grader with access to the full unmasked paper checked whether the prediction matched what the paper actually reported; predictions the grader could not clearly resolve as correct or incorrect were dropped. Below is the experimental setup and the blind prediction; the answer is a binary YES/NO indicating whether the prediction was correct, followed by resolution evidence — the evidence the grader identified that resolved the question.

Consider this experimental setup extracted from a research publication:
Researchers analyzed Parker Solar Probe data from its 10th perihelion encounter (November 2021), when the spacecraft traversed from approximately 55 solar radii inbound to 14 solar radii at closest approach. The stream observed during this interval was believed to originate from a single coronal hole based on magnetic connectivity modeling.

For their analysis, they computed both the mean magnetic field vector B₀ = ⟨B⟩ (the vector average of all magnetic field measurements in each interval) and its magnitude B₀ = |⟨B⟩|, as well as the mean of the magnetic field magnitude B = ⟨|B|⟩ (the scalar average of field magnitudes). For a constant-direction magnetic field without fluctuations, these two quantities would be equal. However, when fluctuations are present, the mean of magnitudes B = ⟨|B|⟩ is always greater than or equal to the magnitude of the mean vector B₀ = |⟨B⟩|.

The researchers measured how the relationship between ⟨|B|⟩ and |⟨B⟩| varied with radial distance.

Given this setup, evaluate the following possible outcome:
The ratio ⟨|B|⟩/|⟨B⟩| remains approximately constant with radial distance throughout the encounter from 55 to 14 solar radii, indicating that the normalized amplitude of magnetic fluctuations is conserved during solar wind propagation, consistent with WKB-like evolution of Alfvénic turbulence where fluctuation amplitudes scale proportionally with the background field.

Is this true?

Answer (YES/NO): NO